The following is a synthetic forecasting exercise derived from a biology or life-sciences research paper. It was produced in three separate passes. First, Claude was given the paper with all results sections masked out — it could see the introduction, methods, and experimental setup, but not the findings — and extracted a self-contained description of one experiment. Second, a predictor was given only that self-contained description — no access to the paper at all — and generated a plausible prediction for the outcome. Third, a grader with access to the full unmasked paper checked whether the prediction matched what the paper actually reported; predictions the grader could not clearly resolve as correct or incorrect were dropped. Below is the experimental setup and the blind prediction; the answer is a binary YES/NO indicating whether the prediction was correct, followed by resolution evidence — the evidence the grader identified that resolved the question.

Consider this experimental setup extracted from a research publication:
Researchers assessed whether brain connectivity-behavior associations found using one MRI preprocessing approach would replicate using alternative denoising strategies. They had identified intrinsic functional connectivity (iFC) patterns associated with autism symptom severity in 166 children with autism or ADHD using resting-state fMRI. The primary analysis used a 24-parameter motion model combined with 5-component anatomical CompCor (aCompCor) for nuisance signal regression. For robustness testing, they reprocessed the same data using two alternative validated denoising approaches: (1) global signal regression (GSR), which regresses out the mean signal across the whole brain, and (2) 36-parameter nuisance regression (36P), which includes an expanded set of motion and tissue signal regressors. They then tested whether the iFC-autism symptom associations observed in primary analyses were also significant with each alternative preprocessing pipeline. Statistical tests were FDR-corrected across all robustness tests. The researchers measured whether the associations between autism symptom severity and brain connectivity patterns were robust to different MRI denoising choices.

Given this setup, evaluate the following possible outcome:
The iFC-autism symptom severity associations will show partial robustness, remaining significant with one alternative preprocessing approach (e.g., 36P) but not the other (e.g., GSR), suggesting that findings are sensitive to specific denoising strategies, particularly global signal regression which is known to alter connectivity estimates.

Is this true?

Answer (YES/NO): NO